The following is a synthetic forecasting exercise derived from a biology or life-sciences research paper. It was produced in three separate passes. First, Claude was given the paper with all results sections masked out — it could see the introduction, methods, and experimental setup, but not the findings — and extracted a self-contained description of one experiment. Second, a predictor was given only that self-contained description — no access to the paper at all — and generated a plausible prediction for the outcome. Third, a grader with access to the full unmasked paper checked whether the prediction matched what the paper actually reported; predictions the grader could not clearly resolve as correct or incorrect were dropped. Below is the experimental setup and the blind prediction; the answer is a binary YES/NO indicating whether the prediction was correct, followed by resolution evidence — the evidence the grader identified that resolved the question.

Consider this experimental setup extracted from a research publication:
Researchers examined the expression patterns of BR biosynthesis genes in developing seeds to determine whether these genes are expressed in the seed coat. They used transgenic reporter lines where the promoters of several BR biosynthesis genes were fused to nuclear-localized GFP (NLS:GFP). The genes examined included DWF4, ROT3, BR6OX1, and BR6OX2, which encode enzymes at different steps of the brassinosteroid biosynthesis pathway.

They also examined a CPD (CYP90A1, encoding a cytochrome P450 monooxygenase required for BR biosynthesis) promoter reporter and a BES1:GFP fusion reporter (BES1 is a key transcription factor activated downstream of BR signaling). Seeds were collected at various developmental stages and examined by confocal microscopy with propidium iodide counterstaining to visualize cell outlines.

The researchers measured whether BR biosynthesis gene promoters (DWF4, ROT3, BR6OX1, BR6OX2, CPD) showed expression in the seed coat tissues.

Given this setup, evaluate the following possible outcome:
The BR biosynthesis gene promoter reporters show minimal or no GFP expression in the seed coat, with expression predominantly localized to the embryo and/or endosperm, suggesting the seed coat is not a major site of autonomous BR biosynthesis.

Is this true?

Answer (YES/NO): NO